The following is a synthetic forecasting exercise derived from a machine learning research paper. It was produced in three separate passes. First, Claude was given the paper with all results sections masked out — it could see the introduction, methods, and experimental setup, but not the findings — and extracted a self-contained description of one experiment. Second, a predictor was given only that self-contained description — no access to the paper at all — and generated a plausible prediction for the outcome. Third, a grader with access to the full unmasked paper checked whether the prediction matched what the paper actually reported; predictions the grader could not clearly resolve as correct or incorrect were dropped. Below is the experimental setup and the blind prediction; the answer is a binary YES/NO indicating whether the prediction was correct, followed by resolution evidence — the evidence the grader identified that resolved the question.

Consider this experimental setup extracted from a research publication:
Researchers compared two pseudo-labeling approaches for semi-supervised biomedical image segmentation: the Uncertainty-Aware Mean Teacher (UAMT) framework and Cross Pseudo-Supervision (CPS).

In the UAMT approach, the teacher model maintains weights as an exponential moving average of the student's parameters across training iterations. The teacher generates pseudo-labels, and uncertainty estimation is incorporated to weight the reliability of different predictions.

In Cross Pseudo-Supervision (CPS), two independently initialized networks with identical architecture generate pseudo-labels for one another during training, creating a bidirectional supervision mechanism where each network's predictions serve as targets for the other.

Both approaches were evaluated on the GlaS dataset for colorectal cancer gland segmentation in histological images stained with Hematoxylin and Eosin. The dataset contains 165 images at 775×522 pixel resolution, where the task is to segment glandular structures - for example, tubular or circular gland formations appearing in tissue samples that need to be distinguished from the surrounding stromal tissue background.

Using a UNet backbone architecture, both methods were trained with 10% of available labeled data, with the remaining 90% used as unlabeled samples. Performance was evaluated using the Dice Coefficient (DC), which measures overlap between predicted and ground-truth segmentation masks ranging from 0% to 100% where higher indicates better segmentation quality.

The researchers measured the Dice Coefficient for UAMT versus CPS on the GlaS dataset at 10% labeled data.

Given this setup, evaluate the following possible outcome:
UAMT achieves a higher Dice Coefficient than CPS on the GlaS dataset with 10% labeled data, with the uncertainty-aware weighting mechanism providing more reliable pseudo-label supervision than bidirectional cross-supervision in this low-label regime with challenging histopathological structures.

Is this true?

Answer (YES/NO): NO